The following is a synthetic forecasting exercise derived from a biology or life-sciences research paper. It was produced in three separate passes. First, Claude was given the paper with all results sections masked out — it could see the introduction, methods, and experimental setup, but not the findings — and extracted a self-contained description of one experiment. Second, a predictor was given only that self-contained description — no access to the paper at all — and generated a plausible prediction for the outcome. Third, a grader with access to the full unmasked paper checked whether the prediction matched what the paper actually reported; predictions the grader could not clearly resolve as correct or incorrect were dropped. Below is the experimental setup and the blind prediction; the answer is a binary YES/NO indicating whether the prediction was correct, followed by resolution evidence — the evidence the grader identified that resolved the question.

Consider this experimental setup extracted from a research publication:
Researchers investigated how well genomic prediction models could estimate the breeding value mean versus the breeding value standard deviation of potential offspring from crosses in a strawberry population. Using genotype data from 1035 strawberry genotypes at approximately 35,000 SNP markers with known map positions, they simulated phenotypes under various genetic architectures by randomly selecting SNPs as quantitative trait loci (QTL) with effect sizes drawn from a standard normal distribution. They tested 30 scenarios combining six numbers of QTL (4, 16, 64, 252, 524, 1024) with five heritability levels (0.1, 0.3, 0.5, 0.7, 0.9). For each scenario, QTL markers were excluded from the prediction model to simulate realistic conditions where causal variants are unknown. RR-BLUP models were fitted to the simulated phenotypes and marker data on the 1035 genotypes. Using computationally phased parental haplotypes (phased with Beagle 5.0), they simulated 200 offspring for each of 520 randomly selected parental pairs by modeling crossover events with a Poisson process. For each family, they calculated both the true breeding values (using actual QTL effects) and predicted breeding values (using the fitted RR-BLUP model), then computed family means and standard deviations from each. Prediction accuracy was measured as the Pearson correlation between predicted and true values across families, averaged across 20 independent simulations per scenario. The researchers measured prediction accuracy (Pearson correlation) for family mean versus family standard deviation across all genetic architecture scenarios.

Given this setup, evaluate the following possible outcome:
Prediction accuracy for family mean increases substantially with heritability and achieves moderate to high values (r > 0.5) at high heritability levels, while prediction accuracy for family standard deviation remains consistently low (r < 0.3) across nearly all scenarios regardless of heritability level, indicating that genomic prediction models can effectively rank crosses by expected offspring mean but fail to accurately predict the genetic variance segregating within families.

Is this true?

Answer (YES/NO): NO